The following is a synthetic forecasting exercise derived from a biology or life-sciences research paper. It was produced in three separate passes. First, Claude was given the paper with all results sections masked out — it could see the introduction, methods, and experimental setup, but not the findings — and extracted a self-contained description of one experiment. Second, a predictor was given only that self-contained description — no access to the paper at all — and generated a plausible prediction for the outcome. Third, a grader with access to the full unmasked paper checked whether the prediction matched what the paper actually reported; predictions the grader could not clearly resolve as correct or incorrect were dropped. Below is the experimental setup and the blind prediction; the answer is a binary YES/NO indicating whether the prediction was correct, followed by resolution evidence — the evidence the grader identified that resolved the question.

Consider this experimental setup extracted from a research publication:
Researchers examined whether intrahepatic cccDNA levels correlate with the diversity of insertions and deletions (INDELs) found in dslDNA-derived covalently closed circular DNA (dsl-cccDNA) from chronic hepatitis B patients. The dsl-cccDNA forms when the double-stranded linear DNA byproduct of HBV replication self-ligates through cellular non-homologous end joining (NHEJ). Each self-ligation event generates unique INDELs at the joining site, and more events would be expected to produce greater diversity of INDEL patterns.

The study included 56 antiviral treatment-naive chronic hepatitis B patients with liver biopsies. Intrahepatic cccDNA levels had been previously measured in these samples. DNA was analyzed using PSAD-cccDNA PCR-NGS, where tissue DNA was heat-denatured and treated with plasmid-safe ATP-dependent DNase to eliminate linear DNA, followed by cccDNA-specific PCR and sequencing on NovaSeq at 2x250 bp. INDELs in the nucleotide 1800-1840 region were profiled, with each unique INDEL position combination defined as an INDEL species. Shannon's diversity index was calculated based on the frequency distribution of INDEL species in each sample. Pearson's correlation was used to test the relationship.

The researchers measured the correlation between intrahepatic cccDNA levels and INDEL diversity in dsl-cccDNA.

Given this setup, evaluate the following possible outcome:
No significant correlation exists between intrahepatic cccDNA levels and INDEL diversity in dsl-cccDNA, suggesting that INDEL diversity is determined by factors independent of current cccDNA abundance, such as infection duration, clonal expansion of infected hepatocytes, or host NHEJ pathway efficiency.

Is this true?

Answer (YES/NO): NO